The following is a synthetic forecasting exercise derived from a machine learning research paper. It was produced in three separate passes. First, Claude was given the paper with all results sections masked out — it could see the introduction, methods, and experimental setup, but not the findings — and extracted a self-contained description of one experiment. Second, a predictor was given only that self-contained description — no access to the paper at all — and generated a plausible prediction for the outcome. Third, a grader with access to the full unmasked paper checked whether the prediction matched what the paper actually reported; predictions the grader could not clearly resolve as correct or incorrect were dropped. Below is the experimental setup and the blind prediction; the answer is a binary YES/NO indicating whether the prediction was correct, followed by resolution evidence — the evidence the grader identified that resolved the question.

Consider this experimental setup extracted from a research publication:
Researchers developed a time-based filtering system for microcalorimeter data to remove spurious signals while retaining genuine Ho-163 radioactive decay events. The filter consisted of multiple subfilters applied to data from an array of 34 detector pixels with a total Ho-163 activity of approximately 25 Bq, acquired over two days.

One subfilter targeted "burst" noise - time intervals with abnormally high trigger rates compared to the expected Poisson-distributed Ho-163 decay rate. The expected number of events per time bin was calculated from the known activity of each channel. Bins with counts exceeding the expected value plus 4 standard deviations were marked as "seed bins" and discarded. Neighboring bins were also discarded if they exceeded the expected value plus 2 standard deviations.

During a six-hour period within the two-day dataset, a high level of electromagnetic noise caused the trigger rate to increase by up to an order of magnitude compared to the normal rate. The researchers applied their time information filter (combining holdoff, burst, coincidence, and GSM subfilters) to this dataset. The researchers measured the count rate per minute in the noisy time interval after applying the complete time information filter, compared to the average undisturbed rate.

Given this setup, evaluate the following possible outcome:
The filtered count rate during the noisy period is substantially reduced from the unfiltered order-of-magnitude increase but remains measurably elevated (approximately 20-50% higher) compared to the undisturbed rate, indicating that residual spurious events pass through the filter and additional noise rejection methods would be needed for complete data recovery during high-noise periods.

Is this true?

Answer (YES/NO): NO